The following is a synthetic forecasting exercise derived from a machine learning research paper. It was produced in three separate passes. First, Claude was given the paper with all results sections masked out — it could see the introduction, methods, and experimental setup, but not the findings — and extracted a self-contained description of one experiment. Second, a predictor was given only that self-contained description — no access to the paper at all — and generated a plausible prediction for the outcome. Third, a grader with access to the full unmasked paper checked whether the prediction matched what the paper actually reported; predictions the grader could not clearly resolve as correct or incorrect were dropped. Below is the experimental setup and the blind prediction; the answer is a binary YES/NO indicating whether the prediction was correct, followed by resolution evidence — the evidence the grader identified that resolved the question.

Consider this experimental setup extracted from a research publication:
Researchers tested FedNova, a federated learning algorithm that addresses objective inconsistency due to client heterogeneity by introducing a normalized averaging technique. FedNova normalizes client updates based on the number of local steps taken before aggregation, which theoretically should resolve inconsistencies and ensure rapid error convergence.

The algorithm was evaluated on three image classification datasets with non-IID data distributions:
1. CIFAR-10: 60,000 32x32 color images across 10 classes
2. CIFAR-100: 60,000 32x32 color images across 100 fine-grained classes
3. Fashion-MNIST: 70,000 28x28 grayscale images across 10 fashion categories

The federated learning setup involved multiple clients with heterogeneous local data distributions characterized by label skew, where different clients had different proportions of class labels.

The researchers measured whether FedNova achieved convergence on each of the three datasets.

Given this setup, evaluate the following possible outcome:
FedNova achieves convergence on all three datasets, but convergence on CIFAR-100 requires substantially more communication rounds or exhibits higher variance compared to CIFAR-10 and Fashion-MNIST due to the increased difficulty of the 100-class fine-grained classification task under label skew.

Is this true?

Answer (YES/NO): NO